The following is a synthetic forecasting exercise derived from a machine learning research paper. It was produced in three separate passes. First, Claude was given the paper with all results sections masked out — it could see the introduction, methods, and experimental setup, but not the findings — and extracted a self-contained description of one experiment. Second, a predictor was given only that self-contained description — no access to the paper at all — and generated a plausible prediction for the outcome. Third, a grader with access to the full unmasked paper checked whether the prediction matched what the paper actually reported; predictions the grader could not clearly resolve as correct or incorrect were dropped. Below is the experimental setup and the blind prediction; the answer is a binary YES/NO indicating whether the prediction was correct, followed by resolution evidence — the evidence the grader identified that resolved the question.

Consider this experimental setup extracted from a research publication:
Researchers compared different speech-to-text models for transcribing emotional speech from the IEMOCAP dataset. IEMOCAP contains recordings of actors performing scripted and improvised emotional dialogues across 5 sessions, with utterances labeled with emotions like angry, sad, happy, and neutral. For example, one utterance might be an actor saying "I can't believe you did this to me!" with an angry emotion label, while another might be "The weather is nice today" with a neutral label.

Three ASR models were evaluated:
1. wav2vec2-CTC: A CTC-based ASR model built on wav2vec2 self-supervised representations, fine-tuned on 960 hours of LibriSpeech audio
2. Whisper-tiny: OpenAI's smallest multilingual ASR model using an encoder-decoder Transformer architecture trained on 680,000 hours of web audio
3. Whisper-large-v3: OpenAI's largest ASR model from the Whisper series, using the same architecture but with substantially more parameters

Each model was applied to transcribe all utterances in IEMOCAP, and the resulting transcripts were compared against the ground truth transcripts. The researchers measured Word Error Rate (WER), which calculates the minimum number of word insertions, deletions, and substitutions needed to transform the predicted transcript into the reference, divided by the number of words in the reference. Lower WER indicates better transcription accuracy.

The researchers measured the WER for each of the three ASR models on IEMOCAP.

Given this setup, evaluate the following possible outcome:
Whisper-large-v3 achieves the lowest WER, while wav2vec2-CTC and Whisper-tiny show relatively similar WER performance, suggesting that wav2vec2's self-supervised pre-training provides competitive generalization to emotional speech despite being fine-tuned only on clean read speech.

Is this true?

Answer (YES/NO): NO